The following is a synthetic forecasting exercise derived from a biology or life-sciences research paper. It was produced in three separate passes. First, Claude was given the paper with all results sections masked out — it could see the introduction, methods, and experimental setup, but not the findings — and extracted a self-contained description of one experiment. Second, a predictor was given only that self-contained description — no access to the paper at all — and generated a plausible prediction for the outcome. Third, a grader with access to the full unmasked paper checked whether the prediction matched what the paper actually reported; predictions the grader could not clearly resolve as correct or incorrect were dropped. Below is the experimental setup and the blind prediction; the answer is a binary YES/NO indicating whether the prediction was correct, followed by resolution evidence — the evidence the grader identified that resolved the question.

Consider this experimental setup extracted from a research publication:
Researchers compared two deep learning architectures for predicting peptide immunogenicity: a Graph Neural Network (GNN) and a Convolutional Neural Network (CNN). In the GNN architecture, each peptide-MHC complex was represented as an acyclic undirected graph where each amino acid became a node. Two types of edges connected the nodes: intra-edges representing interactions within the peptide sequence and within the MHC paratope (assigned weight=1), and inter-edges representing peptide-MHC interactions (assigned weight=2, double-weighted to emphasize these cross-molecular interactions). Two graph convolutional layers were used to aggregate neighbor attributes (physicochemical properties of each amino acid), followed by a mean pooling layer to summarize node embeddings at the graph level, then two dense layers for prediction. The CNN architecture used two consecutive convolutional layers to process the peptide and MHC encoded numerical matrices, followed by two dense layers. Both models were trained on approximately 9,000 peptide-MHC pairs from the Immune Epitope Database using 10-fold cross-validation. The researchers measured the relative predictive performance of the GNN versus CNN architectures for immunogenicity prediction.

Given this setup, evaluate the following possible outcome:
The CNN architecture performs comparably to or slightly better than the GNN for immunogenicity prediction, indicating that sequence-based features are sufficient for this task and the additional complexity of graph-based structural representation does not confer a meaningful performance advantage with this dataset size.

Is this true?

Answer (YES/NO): NO